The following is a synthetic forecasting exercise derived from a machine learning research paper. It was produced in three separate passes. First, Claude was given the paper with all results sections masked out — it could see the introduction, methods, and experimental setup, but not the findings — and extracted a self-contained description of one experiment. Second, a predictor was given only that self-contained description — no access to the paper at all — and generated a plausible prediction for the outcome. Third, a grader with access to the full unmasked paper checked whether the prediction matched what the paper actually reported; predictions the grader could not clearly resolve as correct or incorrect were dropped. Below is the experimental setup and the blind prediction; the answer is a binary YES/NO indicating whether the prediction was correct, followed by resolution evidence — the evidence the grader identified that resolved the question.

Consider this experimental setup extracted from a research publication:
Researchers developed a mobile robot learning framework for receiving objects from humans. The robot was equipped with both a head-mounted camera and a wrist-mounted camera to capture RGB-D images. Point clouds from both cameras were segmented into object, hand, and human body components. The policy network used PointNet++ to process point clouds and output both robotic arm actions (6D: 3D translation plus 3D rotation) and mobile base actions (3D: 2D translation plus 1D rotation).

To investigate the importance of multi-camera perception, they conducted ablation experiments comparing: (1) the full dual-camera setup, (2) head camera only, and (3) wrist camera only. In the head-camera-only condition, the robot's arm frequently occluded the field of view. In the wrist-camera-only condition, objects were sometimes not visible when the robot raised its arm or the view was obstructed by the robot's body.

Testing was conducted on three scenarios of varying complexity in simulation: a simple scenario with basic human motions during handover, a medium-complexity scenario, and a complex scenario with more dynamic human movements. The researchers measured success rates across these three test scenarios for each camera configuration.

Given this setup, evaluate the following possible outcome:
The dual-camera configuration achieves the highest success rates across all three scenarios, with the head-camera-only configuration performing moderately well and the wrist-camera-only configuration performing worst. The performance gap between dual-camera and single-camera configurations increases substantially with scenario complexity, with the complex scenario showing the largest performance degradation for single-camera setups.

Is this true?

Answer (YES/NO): NO